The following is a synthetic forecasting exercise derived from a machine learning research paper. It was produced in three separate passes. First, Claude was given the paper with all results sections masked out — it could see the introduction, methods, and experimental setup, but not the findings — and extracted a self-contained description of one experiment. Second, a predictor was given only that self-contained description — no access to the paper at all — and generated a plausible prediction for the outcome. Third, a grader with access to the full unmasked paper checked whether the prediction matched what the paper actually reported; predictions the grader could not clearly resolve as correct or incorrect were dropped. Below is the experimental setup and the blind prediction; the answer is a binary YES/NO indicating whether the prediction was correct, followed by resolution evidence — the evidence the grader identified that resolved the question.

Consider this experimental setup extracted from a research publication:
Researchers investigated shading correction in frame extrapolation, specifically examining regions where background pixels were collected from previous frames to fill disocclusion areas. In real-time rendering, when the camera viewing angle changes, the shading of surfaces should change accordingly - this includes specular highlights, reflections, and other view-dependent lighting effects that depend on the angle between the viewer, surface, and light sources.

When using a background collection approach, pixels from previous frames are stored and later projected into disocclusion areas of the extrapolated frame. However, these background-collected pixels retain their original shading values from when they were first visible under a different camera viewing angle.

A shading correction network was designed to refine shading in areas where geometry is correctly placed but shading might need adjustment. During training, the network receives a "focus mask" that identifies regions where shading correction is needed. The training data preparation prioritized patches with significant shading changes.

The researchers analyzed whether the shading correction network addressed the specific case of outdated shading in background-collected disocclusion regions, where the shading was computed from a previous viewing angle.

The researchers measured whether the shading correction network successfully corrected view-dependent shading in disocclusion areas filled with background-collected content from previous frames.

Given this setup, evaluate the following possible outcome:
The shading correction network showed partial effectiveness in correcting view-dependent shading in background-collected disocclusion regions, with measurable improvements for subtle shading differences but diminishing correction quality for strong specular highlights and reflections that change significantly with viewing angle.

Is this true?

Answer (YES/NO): NO